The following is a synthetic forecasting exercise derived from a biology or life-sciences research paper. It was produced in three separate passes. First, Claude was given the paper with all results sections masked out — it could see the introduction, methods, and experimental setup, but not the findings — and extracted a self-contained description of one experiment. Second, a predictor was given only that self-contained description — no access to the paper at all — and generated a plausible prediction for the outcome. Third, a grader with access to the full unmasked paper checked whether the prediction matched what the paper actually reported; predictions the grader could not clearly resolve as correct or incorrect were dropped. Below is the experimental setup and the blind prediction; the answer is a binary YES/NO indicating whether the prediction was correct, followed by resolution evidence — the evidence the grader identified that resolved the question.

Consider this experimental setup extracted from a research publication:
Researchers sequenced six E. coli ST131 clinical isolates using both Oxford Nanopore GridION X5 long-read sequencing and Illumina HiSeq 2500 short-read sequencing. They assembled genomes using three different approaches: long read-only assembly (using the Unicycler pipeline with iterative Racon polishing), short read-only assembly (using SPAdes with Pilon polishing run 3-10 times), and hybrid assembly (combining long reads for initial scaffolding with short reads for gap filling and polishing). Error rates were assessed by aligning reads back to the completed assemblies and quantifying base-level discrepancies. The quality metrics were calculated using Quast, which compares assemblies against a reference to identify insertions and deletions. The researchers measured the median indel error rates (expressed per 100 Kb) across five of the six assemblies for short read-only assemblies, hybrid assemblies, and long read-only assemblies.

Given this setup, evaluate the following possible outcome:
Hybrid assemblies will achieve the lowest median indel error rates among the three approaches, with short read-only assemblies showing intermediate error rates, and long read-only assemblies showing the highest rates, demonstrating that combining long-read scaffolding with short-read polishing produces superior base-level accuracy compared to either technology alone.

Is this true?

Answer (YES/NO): NO